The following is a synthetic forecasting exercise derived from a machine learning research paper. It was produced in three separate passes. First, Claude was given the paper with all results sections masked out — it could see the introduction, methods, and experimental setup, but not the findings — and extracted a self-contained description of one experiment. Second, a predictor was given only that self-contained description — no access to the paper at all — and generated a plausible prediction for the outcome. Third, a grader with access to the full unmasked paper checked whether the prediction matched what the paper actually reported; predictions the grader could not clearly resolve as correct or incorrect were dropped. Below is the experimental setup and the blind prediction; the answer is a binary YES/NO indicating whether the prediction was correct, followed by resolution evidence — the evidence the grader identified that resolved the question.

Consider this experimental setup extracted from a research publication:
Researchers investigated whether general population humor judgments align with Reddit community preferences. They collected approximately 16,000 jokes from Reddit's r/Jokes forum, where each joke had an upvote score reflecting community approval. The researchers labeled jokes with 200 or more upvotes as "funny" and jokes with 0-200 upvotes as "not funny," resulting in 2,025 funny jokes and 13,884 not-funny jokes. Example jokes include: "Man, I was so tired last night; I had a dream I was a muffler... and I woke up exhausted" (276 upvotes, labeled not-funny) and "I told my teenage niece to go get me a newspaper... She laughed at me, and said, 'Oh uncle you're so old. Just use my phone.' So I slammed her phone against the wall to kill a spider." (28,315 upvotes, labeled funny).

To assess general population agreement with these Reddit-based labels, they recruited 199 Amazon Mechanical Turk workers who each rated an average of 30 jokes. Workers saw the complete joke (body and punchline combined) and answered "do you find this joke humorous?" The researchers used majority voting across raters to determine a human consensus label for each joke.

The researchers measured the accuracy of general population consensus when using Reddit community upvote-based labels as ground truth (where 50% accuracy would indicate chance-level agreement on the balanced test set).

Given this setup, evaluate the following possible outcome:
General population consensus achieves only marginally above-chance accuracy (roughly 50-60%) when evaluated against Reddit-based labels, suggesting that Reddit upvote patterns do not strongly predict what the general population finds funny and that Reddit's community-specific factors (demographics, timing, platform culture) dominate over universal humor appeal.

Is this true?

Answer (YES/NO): NO